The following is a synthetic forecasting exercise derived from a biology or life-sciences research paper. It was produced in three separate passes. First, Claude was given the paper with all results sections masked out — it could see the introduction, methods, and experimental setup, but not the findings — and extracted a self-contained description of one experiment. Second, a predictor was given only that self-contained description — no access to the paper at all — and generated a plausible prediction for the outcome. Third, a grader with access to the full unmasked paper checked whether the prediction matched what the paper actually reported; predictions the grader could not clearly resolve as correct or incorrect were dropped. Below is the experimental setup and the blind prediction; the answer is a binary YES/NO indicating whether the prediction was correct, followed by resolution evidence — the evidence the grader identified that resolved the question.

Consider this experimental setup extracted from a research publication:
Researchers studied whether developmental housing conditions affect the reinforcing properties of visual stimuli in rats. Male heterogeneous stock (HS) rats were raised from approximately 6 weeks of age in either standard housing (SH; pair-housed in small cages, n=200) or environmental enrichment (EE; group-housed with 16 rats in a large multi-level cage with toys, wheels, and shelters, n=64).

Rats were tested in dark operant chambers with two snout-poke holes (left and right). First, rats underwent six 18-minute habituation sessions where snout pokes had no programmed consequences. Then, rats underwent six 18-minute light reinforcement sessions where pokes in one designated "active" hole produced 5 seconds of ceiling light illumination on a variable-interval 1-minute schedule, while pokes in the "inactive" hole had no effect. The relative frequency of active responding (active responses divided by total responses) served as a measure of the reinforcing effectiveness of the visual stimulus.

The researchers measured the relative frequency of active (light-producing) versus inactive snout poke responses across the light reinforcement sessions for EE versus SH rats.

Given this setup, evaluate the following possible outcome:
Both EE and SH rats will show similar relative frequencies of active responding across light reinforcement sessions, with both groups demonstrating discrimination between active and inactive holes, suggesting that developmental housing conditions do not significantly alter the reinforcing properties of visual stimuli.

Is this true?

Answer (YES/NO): NO